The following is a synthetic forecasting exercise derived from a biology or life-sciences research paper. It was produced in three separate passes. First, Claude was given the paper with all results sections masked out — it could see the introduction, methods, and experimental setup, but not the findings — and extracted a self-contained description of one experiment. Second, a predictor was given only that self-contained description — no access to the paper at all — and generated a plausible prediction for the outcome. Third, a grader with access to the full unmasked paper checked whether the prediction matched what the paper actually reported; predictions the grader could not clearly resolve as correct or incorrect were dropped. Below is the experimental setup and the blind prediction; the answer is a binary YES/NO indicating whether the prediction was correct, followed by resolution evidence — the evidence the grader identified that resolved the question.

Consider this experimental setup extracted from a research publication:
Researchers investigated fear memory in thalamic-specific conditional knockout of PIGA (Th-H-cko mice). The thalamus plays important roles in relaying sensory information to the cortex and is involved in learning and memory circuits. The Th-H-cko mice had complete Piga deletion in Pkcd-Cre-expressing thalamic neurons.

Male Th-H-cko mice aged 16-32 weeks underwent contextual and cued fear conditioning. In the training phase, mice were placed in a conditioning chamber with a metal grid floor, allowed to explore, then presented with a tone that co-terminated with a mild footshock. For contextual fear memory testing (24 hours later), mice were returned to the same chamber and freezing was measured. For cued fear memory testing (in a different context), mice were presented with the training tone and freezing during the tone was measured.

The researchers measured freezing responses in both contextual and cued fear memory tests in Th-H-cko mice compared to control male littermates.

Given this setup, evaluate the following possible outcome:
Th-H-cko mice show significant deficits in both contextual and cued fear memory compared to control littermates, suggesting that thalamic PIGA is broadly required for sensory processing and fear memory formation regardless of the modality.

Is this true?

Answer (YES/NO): NO